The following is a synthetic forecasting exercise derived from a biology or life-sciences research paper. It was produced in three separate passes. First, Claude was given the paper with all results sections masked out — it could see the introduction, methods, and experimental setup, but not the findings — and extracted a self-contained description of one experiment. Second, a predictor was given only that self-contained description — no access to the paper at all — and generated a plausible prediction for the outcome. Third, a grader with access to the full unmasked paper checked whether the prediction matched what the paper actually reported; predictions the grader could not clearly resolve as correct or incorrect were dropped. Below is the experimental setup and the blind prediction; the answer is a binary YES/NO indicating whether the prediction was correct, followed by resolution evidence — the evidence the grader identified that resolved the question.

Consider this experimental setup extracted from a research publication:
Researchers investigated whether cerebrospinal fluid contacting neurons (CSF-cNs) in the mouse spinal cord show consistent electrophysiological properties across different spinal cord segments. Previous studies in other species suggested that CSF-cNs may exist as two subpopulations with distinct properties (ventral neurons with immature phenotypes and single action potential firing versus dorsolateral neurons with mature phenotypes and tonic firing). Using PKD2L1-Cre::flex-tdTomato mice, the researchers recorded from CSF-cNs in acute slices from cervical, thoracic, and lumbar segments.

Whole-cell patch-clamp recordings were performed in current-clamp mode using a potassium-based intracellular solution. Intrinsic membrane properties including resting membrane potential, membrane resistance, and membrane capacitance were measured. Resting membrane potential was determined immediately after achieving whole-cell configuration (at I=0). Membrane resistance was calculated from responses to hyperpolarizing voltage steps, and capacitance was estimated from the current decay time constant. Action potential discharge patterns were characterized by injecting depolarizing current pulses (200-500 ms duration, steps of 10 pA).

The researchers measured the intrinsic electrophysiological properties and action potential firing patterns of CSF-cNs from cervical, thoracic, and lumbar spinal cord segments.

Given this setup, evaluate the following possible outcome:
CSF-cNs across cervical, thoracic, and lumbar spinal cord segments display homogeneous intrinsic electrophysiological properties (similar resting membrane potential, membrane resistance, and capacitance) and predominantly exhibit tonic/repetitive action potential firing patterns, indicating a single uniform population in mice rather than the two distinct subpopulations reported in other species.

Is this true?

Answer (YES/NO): NO